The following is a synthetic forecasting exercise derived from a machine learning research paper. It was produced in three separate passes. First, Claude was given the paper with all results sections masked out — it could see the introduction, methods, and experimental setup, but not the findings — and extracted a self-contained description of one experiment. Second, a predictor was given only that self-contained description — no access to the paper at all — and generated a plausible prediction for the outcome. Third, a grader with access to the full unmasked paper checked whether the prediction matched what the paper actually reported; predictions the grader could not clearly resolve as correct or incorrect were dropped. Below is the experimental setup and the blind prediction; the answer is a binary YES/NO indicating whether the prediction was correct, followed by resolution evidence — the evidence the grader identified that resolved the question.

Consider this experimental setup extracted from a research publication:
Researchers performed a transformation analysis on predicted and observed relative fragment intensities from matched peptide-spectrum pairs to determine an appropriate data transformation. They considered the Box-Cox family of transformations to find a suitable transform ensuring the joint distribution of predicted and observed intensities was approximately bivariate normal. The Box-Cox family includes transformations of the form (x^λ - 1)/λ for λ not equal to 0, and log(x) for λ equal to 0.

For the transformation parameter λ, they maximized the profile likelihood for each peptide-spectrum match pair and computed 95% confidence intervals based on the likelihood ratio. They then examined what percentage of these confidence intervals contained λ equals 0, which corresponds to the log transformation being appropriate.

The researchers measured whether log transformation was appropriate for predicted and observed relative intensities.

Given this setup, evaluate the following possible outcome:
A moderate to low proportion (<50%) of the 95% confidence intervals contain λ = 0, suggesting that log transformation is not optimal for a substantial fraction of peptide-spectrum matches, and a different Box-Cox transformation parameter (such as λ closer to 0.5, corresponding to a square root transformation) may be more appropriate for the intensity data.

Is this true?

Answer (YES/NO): NO